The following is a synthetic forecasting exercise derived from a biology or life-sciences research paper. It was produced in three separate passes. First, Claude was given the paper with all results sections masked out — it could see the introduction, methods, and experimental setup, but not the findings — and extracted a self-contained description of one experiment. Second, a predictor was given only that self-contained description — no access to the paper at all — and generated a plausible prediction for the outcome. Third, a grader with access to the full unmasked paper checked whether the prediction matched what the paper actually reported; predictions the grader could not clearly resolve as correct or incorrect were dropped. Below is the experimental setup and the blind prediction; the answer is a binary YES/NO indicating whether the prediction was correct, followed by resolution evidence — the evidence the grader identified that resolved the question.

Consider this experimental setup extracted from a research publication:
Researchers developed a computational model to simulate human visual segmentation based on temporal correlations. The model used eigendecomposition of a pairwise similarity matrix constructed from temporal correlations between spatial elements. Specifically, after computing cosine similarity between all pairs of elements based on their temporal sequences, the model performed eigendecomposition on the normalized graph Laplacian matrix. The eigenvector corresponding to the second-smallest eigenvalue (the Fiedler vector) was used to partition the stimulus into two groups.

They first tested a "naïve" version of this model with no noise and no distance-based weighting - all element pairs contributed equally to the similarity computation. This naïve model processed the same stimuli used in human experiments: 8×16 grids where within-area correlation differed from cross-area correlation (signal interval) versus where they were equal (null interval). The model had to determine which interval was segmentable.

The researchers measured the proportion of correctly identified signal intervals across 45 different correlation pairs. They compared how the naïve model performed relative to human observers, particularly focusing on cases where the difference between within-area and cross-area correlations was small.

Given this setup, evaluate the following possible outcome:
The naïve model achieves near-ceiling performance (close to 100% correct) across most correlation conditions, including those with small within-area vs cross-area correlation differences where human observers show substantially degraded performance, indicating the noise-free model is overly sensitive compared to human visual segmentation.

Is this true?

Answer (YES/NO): YES